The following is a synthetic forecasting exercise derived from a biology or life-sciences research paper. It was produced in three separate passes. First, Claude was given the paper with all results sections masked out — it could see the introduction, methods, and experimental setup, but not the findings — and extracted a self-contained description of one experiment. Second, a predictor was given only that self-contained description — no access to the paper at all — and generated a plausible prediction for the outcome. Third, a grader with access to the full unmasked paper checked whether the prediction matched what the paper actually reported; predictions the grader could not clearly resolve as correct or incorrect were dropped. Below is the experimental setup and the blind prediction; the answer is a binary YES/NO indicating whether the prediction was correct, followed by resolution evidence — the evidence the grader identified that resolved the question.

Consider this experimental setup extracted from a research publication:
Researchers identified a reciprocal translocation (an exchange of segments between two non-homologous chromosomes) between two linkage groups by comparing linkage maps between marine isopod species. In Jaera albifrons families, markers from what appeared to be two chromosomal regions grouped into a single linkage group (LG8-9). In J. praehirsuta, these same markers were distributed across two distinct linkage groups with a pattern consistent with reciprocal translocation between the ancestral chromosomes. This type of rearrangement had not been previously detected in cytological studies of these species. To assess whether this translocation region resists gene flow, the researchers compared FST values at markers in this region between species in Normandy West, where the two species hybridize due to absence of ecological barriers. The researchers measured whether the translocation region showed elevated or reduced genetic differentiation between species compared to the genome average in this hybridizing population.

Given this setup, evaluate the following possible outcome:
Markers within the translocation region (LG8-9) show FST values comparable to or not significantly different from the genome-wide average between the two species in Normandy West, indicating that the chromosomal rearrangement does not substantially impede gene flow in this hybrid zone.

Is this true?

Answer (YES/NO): NO